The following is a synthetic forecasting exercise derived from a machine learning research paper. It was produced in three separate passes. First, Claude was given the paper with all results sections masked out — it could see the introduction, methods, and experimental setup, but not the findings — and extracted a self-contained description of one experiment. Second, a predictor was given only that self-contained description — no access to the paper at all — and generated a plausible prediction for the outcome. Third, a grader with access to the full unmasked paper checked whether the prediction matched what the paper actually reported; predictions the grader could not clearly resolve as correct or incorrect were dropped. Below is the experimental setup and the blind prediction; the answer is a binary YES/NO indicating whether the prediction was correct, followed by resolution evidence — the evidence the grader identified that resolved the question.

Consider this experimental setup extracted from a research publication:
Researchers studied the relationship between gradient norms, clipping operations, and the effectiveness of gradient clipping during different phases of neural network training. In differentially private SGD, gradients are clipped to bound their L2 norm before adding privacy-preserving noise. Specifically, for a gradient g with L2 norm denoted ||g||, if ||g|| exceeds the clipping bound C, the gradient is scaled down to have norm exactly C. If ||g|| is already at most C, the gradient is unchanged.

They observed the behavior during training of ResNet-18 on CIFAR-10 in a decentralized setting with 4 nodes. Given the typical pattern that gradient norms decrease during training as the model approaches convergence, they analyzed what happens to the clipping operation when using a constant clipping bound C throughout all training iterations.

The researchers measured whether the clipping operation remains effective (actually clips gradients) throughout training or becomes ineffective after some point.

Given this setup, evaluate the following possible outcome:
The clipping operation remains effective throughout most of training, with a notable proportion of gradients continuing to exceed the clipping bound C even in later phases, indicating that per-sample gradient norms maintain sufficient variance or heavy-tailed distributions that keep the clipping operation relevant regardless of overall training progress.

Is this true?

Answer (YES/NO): NO